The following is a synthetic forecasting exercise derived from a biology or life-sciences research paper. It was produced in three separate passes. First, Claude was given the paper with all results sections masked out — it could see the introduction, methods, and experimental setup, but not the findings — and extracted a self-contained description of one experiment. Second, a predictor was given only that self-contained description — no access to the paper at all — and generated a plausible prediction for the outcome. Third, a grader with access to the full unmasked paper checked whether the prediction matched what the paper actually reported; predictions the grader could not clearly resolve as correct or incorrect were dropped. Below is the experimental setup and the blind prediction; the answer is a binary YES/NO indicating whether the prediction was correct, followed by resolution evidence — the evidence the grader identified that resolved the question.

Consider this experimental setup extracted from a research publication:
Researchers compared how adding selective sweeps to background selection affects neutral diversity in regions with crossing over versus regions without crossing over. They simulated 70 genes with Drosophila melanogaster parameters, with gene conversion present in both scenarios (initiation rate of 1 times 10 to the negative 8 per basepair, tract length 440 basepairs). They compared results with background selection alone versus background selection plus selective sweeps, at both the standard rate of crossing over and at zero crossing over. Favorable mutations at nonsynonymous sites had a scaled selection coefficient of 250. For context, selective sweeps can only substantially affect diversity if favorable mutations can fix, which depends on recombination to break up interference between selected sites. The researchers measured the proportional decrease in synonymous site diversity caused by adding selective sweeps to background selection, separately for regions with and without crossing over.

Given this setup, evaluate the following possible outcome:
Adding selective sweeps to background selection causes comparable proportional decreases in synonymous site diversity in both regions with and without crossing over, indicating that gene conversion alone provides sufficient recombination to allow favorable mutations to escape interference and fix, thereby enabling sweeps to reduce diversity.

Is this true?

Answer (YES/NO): NO